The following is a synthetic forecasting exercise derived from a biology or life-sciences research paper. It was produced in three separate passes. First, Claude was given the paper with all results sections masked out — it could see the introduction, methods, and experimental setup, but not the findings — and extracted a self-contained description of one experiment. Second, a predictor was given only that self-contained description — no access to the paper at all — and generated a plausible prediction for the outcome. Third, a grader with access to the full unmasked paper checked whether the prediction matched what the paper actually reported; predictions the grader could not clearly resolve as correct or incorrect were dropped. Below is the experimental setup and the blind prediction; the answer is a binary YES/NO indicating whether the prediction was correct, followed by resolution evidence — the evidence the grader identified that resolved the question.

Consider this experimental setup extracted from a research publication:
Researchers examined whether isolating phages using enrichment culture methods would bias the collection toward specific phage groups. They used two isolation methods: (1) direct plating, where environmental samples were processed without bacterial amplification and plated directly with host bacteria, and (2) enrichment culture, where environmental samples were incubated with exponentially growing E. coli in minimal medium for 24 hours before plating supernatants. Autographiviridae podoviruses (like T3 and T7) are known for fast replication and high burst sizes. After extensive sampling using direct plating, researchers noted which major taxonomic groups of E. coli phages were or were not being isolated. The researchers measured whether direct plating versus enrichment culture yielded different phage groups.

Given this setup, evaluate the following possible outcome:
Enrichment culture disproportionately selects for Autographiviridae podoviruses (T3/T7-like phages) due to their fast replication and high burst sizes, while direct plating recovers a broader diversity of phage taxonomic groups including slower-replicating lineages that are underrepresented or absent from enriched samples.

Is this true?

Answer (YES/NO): YES